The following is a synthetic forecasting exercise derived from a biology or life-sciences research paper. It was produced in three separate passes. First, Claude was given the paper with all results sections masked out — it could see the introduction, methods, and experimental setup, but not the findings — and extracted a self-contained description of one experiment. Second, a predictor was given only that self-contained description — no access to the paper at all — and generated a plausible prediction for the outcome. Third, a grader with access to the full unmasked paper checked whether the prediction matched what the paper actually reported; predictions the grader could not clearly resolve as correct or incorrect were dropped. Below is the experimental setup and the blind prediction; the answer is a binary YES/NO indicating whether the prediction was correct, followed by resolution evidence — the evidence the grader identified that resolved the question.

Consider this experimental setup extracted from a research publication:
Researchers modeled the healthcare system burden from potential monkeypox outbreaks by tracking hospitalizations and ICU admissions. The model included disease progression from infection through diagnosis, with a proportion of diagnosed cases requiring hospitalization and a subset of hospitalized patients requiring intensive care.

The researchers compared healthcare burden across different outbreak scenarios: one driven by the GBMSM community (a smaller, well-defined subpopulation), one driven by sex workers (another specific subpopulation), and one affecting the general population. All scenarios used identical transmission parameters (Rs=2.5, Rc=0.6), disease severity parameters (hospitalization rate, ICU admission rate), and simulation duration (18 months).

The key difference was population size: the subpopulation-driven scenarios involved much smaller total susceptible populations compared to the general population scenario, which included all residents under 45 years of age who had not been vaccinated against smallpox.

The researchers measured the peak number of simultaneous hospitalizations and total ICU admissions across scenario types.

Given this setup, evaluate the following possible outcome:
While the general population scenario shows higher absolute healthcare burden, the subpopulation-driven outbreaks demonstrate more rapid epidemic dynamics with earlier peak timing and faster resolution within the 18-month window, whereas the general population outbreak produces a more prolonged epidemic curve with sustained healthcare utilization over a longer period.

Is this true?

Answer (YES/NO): YES